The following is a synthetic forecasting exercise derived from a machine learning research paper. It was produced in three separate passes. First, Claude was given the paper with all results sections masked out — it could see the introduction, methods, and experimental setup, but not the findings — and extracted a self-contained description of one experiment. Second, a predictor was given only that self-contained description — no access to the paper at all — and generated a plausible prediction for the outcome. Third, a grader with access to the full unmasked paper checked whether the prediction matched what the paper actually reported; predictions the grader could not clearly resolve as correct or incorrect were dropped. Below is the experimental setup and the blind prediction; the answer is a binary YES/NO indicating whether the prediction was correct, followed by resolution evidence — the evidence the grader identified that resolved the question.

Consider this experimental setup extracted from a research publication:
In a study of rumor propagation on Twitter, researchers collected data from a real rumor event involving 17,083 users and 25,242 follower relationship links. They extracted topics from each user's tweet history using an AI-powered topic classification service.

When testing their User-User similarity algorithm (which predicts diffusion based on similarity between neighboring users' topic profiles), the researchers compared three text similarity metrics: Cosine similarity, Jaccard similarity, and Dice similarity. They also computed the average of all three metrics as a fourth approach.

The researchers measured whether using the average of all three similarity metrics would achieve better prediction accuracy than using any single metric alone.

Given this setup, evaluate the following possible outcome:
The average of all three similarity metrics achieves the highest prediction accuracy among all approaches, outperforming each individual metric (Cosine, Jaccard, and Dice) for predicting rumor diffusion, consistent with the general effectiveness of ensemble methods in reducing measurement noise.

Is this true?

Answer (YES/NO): NO